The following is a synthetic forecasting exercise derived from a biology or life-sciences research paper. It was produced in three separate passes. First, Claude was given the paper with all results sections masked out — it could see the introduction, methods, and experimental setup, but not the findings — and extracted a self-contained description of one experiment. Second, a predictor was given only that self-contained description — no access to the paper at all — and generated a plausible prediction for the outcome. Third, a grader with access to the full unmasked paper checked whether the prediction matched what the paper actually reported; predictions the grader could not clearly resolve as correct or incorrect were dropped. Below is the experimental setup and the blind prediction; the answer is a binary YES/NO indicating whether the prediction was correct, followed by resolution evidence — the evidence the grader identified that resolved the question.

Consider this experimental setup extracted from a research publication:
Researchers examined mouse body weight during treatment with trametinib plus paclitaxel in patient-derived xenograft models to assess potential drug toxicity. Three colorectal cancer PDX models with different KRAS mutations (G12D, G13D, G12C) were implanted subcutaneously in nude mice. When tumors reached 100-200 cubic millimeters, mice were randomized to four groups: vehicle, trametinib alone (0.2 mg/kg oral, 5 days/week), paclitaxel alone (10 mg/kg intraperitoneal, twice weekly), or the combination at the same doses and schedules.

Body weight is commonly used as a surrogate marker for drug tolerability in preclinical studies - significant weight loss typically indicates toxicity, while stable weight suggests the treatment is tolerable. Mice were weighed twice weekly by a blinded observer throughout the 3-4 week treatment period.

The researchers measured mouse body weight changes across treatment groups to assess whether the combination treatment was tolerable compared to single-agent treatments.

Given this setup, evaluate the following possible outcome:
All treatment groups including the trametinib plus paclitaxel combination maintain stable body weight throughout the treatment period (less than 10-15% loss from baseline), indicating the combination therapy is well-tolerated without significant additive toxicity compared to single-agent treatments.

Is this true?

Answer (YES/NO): YES